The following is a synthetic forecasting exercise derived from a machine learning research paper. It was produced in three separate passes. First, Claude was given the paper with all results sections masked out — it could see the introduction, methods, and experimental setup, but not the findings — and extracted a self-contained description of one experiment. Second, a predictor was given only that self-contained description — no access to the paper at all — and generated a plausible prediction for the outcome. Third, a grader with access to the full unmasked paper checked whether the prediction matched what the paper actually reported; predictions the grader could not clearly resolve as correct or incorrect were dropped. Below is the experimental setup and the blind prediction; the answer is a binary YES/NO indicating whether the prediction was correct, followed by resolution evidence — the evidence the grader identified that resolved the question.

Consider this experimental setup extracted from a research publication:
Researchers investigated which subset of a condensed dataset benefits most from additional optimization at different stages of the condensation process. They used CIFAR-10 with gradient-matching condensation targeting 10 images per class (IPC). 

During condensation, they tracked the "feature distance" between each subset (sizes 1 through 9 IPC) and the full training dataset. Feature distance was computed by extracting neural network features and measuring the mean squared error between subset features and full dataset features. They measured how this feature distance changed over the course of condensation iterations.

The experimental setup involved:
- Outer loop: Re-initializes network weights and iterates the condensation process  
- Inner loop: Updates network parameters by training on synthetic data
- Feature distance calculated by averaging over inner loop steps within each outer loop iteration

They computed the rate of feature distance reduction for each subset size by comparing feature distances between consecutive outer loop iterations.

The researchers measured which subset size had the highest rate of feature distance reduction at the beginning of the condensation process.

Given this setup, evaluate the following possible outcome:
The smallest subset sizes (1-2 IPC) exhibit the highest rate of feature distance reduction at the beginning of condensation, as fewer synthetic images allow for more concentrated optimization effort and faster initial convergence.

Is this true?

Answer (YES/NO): YES